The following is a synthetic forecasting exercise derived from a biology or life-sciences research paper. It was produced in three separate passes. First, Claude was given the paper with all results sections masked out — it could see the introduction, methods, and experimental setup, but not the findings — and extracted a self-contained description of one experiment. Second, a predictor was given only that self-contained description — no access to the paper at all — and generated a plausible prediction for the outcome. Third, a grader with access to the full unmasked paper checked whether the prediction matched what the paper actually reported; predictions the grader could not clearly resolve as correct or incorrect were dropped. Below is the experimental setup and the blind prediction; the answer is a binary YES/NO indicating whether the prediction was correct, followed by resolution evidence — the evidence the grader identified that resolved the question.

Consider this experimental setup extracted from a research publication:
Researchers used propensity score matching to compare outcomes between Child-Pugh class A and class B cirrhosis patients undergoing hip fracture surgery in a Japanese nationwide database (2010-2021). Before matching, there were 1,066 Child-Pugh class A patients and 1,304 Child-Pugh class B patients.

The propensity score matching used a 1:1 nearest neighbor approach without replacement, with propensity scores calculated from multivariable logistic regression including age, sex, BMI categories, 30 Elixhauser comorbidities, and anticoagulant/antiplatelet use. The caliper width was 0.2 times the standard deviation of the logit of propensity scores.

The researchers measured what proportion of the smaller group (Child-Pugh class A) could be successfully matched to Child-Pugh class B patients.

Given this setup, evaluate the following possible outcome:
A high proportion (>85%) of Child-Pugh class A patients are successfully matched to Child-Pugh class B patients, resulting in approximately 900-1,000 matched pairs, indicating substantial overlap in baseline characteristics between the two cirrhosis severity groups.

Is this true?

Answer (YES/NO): YES